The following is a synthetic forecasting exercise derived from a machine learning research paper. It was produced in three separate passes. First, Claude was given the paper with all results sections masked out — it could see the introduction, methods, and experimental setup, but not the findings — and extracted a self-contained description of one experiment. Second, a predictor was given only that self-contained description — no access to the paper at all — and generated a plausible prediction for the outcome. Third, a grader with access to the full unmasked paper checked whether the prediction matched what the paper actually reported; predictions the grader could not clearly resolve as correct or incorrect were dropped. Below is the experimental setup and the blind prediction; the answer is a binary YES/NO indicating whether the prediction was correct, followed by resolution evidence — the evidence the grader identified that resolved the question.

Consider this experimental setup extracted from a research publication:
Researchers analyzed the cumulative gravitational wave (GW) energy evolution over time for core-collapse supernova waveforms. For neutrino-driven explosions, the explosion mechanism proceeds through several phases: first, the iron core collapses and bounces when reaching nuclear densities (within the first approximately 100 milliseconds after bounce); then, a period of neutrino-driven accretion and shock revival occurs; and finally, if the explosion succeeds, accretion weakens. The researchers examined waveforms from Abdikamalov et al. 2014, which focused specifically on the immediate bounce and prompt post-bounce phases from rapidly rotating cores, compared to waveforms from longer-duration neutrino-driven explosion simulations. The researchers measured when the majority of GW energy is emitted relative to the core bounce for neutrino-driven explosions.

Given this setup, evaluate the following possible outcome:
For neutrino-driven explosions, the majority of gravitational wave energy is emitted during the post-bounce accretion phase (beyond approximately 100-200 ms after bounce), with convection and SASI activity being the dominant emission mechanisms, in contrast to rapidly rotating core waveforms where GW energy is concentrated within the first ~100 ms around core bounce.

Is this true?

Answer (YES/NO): NO